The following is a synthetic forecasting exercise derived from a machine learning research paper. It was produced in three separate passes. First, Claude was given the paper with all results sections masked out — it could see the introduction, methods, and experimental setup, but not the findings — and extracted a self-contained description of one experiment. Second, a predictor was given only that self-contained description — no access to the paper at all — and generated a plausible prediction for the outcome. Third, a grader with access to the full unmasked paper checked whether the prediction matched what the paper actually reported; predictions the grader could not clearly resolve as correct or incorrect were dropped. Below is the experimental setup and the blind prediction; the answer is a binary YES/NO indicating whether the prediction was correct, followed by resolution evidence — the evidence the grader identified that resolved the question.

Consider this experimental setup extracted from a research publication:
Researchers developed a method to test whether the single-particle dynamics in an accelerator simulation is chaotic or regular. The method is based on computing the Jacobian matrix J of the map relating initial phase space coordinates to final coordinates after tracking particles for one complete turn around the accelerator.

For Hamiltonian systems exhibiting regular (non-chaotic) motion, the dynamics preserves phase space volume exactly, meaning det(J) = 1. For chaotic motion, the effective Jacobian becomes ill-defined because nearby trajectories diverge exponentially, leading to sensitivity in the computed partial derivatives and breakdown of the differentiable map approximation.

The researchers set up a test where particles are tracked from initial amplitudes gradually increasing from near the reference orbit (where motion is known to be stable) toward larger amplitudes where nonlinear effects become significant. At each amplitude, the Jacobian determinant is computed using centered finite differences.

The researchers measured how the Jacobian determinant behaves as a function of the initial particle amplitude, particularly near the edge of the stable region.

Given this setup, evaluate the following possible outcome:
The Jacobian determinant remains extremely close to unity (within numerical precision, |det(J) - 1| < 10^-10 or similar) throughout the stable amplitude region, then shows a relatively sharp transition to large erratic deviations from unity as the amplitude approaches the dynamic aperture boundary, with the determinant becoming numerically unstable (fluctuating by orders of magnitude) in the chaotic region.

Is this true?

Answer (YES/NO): NO